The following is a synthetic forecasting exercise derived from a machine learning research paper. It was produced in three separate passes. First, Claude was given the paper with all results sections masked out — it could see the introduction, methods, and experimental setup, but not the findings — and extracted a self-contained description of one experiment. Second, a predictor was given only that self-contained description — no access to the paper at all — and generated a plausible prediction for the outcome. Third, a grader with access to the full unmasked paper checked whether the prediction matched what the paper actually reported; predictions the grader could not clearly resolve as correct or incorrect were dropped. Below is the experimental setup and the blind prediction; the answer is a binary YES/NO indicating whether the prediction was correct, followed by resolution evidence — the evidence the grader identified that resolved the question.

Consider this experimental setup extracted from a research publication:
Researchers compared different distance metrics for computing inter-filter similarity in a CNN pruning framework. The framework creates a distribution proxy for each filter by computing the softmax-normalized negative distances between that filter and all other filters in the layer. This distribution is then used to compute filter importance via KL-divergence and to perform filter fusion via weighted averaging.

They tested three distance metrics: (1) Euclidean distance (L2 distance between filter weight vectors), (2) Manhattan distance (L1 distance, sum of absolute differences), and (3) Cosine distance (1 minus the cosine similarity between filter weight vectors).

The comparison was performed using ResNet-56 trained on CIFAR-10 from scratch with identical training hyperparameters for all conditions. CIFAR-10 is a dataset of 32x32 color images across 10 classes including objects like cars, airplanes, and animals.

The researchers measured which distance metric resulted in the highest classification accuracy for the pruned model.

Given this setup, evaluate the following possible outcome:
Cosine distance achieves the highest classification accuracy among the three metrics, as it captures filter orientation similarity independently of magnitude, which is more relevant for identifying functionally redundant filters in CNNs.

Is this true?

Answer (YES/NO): NO